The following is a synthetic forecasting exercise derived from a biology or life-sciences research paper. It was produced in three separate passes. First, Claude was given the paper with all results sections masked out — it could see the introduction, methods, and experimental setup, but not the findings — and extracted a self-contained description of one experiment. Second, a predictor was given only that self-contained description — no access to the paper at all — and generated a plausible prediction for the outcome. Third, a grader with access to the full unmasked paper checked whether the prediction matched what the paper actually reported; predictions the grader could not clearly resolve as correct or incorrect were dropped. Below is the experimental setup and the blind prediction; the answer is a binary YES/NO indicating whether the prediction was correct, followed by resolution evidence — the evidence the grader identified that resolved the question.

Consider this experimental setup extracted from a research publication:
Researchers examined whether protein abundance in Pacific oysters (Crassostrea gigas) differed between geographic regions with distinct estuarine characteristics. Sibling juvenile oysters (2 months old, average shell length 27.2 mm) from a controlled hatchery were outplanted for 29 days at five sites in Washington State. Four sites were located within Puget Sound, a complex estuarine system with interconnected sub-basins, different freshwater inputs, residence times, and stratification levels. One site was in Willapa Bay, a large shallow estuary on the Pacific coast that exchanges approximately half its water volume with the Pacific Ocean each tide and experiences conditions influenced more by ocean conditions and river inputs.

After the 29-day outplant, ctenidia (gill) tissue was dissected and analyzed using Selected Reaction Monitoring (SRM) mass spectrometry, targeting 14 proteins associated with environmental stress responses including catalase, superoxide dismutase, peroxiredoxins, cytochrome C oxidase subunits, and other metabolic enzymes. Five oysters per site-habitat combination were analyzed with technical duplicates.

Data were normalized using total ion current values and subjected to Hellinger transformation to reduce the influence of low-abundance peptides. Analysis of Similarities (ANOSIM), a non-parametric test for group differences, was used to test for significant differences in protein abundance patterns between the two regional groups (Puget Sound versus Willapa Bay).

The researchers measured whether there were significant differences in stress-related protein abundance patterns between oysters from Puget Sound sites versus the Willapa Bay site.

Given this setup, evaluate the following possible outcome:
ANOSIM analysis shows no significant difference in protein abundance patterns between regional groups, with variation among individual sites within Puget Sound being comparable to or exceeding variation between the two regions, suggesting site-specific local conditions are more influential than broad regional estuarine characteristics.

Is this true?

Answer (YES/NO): NO